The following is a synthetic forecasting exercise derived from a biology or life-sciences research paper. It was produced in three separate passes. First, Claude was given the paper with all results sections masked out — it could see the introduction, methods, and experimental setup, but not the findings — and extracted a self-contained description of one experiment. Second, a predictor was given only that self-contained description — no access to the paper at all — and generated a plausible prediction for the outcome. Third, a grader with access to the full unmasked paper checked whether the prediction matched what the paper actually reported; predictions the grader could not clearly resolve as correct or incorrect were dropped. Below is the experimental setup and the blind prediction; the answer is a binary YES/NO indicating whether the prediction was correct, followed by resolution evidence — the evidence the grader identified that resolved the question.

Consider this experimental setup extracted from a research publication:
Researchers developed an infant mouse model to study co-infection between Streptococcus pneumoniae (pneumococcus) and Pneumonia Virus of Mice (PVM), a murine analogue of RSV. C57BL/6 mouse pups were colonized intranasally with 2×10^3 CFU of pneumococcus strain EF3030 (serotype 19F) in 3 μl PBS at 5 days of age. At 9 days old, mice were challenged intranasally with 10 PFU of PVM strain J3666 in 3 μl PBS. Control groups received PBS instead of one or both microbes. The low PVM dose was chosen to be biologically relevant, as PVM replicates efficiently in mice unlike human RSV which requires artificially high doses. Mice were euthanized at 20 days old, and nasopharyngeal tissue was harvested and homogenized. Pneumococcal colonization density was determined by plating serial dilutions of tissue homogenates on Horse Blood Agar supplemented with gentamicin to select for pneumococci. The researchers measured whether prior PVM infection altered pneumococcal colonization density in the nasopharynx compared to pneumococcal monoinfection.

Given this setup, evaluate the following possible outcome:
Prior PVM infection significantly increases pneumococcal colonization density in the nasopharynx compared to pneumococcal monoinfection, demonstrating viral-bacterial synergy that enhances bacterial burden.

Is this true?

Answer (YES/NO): NO